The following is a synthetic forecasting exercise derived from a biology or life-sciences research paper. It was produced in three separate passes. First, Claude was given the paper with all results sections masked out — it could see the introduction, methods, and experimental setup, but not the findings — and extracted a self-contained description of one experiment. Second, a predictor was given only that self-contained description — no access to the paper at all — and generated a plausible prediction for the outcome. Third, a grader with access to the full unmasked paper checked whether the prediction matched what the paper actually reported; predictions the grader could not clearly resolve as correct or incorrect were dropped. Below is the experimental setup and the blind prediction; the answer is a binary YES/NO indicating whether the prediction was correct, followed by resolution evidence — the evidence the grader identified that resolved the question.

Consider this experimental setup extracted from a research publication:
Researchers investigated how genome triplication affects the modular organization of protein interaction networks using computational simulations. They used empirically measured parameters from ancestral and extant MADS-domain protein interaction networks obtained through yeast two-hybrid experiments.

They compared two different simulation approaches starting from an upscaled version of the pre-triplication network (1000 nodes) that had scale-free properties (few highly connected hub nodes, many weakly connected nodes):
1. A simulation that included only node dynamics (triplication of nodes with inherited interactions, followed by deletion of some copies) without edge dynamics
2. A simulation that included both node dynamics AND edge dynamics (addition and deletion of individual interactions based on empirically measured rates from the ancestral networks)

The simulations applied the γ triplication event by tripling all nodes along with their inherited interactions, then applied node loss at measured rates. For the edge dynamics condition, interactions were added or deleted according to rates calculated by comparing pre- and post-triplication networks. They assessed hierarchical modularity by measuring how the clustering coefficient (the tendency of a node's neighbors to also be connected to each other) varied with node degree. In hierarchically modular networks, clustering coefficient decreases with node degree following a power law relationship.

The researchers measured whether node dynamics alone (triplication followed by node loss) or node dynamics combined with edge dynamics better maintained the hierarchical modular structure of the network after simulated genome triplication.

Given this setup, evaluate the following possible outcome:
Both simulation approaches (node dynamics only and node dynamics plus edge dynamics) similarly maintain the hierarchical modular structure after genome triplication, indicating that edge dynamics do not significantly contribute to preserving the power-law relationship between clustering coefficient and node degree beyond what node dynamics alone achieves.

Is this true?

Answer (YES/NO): NO